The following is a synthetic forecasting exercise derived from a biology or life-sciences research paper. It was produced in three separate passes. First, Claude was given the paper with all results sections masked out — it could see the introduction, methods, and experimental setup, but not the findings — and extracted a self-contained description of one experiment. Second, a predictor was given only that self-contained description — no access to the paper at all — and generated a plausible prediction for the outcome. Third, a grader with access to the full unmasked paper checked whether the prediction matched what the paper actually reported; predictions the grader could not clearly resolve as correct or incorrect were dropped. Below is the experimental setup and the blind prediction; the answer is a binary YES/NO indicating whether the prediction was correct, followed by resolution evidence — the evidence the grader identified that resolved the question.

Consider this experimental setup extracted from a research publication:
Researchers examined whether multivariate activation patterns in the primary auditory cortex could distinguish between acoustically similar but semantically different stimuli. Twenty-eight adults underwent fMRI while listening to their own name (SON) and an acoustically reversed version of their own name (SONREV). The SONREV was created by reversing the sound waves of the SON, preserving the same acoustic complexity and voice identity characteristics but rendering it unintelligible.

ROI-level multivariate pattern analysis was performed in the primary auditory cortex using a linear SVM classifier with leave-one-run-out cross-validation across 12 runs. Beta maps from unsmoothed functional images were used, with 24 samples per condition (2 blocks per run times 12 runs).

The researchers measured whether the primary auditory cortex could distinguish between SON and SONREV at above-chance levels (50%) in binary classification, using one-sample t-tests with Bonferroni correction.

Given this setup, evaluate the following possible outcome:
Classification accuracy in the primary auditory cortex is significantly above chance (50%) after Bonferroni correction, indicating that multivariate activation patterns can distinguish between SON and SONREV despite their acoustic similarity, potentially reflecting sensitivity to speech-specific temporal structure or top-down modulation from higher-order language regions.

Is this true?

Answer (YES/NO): YES